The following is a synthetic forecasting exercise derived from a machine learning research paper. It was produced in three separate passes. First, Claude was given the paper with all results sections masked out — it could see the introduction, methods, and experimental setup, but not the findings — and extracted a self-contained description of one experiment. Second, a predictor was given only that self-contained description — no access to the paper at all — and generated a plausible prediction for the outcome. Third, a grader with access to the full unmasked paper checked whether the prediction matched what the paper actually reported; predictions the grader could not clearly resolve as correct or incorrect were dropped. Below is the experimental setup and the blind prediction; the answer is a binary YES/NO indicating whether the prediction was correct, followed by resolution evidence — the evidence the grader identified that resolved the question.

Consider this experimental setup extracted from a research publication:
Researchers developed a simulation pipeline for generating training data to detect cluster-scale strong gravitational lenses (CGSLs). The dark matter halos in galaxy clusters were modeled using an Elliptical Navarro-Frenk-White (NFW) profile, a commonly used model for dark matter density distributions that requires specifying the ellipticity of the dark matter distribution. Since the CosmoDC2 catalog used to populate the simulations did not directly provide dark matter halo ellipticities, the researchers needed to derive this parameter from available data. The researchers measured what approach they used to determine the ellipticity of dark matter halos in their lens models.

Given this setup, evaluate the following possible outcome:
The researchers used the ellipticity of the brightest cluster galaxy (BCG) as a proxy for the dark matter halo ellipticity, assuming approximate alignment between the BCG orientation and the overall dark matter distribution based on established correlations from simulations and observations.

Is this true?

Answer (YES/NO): NO